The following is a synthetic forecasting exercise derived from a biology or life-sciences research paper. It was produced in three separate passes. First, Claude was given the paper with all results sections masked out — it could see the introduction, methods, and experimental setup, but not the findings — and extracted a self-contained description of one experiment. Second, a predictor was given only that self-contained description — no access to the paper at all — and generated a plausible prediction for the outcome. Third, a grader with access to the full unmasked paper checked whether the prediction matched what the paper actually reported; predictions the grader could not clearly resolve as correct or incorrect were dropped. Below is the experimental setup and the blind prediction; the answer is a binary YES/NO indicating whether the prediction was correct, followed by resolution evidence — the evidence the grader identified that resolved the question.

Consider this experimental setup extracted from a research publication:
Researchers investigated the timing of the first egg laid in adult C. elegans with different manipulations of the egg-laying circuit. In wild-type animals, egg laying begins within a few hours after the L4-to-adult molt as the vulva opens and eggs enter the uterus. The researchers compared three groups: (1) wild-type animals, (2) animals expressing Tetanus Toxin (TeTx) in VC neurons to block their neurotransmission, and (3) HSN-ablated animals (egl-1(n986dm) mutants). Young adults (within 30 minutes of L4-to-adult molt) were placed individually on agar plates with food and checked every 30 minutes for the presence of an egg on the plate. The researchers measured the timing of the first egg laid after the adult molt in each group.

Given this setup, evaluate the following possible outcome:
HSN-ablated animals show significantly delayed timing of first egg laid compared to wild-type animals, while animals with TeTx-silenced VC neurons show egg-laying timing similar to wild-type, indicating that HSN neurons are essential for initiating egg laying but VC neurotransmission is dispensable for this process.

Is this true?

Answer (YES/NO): YES